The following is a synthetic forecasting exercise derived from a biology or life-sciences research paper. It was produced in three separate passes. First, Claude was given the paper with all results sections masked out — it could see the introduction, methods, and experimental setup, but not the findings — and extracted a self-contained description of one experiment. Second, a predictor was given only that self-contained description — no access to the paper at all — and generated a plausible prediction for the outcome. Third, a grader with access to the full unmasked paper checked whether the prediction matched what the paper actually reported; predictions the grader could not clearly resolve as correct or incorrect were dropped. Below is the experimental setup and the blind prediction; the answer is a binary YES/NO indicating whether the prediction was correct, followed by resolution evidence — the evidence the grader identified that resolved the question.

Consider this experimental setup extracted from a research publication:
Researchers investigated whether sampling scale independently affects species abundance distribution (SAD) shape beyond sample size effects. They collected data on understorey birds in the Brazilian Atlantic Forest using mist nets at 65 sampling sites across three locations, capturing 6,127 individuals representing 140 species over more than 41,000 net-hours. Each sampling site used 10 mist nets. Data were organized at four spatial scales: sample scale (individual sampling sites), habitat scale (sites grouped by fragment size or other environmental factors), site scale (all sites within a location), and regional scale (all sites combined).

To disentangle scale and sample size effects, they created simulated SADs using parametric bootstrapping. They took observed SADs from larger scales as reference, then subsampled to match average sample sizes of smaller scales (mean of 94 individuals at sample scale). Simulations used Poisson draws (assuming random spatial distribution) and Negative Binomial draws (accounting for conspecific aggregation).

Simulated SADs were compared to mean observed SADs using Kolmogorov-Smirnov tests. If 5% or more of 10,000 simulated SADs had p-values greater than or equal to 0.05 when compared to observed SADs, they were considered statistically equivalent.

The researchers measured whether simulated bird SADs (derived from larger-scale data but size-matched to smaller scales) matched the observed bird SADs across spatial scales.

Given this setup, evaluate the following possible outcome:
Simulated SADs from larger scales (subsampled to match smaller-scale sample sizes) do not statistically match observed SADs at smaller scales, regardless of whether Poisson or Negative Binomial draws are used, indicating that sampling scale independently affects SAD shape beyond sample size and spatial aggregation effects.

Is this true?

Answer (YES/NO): NO